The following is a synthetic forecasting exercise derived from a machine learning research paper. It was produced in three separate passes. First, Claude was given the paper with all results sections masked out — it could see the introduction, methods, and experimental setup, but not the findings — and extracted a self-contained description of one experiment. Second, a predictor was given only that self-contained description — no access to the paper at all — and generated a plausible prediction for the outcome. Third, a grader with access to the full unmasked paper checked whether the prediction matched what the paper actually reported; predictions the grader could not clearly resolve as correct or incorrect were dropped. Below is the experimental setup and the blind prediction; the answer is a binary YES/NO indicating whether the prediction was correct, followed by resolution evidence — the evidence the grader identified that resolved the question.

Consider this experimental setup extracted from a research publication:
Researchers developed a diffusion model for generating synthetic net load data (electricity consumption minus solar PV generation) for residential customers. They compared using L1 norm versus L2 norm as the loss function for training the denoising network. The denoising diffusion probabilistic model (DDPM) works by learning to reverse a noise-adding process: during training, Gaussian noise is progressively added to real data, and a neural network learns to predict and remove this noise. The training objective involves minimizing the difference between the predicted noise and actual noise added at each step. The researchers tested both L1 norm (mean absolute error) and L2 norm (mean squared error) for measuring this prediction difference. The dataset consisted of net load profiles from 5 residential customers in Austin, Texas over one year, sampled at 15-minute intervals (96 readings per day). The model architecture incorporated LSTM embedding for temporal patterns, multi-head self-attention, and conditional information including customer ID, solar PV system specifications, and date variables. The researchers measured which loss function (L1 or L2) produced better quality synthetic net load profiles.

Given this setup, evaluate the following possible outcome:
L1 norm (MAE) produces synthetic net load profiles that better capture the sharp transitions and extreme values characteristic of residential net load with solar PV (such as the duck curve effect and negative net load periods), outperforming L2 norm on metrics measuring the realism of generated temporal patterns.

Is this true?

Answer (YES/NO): NO